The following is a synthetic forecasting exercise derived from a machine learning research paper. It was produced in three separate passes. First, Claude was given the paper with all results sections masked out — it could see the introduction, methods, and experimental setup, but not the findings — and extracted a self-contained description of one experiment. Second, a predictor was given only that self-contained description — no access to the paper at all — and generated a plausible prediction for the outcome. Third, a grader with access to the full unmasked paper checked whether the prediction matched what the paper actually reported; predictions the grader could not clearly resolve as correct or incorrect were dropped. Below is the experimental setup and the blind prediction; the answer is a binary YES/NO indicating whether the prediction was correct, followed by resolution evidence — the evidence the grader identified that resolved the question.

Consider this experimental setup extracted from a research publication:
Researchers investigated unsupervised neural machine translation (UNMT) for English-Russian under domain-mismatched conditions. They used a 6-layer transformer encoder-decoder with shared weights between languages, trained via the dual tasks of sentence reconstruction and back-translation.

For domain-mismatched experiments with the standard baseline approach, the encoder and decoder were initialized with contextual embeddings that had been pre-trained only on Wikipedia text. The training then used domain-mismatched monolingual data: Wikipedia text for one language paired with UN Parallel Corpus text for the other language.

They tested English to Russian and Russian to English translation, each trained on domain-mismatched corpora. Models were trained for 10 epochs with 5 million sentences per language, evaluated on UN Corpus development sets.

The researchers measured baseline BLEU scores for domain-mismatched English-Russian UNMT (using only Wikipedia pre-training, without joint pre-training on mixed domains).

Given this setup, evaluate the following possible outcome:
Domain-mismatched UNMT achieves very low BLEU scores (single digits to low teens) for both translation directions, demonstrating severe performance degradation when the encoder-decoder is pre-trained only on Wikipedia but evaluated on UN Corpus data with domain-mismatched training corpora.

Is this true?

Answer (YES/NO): YES